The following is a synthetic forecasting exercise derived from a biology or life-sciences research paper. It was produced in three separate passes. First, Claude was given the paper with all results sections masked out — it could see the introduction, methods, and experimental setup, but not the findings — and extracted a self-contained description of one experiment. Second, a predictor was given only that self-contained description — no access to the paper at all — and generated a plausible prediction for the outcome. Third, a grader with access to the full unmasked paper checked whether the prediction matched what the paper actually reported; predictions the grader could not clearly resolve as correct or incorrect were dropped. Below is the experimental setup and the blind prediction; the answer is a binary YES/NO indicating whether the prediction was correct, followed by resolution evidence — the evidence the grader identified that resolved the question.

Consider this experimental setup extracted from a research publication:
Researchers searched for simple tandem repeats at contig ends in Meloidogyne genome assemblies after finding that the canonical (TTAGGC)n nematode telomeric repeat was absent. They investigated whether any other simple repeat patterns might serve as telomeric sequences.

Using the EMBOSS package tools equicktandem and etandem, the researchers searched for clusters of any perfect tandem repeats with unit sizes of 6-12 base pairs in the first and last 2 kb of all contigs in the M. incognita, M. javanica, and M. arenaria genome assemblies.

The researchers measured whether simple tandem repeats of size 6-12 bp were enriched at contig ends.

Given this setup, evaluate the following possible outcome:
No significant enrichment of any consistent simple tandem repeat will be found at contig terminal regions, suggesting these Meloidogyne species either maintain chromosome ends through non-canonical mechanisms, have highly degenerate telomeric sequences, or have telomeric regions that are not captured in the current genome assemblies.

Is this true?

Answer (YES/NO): YES